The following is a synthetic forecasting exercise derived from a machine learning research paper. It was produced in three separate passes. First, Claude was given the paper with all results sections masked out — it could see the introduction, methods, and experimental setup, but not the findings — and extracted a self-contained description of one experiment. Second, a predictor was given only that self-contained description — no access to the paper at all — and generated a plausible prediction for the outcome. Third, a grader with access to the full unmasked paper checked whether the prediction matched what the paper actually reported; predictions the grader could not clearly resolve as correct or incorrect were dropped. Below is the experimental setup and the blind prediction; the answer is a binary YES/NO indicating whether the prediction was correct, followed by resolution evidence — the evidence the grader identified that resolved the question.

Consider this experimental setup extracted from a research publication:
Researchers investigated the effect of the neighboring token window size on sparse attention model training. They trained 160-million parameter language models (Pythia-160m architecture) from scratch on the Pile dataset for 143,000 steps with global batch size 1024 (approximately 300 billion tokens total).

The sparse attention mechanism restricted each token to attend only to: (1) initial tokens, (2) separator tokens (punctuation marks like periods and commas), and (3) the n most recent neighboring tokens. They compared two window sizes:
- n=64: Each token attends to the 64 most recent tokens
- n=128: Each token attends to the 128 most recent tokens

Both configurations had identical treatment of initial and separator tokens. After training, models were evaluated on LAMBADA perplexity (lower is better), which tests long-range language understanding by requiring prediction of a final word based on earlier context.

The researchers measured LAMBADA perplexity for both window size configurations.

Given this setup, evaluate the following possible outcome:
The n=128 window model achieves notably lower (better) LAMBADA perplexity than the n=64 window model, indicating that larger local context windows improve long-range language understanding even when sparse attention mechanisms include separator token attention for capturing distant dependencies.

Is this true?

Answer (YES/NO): YES